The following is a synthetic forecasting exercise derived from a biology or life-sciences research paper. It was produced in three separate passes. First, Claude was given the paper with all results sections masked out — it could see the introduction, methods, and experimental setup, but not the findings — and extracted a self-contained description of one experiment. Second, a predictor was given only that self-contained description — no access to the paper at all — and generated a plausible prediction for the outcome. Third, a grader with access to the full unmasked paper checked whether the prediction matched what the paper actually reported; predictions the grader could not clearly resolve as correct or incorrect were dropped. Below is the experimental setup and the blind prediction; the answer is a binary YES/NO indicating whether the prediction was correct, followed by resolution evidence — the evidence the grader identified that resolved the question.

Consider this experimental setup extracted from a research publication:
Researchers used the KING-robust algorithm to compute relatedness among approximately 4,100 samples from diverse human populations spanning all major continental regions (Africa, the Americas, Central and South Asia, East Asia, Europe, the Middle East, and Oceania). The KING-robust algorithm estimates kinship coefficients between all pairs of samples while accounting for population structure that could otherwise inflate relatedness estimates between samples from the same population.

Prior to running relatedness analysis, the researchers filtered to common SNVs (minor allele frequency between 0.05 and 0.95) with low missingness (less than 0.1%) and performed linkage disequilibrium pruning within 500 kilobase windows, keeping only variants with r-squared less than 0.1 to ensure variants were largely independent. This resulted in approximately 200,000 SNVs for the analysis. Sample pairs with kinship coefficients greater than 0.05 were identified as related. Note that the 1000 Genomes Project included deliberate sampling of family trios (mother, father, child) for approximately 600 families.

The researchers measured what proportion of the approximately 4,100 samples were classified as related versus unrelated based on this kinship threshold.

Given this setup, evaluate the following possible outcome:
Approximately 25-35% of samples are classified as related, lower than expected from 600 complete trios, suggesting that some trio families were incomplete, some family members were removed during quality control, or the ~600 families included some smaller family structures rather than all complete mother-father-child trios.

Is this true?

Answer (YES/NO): NO